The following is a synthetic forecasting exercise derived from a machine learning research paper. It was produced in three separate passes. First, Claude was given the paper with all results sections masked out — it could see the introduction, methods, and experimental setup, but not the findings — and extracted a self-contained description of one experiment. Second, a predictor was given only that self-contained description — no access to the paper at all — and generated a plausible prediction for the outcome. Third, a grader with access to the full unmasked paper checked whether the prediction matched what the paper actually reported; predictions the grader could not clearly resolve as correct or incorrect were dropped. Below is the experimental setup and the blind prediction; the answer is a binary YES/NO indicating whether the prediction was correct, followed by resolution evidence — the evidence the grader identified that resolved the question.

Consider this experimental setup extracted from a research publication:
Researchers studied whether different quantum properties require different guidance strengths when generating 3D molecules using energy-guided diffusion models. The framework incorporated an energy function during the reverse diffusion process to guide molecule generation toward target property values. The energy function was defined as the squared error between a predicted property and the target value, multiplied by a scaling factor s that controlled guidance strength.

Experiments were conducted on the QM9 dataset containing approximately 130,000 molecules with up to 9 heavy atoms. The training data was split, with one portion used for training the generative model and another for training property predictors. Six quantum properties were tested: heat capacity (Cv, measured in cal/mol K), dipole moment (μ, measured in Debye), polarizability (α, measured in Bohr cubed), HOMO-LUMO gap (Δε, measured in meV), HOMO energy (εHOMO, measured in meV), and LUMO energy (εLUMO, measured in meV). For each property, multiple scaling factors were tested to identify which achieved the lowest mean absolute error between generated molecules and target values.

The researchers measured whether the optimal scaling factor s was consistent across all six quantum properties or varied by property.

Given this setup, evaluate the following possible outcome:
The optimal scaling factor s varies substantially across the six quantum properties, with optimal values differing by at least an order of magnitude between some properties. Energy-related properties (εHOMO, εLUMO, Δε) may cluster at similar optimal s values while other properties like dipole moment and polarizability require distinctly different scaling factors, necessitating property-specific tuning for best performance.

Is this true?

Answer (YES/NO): NO